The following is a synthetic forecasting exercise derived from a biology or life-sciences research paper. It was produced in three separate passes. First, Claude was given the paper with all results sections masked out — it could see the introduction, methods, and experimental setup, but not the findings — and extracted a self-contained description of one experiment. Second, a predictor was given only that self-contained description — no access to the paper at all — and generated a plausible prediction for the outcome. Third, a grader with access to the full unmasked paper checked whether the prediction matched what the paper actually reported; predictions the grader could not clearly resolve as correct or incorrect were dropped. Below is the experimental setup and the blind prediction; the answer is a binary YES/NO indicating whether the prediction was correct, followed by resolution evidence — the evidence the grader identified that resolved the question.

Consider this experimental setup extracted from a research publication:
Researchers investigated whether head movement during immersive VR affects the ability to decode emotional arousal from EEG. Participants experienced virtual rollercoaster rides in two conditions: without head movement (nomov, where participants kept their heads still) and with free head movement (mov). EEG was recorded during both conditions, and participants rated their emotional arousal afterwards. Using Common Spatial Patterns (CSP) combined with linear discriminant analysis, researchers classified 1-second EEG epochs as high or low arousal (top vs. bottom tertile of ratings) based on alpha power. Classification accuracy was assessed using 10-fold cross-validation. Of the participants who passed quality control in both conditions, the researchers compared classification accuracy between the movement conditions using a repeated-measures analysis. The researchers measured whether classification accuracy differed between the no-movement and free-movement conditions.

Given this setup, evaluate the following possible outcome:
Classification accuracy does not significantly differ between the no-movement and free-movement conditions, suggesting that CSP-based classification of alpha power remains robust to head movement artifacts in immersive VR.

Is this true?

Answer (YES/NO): YES